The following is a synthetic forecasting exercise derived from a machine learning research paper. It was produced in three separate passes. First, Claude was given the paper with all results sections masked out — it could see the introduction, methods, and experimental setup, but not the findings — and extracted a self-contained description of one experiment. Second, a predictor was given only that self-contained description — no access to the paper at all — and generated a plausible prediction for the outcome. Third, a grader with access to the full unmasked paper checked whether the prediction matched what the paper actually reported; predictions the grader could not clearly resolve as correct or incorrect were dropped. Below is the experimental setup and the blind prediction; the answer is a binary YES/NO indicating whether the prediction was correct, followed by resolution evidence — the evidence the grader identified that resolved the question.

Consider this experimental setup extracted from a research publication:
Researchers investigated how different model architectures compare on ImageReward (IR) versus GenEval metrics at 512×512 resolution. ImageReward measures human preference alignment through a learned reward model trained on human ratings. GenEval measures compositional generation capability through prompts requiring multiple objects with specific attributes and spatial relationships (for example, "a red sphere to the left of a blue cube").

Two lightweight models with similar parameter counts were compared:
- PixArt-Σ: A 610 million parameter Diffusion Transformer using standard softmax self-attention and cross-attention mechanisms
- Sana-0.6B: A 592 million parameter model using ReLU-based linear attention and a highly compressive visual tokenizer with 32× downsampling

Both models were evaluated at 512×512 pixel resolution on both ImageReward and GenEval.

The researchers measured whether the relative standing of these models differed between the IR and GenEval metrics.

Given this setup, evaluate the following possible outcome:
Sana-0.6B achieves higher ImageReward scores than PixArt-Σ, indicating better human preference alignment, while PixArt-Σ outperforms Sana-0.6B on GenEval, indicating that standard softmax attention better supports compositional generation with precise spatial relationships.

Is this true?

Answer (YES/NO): NO